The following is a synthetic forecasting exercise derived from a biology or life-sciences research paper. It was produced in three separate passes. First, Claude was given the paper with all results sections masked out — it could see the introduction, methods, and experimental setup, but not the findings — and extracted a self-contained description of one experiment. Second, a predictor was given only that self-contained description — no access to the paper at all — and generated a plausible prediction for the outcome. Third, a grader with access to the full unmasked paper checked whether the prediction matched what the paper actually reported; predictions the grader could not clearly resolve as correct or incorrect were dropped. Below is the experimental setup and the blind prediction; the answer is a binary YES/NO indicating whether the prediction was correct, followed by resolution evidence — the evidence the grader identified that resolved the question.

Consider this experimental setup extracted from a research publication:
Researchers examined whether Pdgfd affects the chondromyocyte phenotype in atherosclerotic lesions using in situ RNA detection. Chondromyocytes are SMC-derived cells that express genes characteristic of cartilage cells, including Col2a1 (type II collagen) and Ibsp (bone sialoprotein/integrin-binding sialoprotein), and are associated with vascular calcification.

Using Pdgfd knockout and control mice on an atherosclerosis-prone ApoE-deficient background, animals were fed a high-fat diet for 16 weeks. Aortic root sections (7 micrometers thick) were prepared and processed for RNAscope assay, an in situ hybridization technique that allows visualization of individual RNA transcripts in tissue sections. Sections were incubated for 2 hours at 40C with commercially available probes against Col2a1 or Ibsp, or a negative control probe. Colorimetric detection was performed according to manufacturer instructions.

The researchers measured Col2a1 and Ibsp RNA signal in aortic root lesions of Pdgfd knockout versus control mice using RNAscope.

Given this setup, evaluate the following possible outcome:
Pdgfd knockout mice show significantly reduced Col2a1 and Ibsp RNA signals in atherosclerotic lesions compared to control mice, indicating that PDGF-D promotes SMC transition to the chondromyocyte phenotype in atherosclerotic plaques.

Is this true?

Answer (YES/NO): YES